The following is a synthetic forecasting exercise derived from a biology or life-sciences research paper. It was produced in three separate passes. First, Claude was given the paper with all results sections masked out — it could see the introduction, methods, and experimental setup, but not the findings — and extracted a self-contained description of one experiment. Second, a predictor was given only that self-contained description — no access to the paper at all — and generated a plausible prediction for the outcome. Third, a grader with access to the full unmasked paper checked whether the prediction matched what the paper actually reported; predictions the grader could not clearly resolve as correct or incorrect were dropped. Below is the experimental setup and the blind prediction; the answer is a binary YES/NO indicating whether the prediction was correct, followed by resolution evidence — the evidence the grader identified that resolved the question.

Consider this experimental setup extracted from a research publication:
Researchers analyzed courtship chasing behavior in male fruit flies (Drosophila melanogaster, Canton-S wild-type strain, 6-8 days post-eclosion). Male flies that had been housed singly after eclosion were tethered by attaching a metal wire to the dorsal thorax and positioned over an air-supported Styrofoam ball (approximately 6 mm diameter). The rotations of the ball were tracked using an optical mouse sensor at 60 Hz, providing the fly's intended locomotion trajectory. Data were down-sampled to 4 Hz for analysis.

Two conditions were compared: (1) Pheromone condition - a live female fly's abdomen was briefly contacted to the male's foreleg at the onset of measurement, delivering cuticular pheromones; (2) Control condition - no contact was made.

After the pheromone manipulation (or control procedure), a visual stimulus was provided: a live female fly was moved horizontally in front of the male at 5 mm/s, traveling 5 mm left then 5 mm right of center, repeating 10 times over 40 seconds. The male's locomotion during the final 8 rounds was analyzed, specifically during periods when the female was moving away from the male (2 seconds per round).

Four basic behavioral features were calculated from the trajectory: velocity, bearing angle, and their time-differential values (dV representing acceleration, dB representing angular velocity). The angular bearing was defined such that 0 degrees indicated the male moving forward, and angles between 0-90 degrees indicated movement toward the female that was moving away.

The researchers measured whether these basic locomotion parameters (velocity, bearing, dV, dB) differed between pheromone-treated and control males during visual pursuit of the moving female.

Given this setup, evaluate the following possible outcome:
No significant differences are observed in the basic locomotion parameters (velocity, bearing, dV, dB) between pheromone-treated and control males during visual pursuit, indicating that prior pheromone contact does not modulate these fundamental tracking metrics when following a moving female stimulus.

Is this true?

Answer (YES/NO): NO